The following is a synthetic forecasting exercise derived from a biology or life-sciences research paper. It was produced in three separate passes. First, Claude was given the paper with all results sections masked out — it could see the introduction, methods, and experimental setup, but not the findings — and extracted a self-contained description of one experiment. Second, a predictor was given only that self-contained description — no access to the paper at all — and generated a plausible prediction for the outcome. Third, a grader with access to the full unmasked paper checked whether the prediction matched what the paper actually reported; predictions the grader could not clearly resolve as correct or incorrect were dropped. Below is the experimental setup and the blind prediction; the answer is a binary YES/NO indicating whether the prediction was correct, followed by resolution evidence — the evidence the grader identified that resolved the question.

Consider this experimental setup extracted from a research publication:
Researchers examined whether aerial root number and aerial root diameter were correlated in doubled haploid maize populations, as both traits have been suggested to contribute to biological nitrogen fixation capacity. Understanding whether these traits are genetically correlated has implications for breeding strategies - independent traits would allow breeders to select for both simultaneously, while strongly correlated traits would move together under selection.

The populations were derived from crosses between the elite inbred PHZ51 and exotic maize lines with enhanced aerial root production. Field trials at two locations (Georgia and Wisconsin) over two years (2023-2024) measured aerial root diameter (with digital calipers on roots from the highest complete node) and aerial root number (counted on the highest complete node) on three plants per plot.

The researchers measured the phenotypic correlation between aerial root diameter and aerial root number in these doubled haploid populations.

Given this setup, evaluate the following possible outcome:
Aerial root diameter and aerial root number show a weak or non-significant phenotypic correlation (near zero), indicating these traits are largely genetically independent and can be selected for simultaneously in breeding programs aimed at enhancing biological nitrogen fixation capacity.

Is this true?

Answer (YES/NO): YES